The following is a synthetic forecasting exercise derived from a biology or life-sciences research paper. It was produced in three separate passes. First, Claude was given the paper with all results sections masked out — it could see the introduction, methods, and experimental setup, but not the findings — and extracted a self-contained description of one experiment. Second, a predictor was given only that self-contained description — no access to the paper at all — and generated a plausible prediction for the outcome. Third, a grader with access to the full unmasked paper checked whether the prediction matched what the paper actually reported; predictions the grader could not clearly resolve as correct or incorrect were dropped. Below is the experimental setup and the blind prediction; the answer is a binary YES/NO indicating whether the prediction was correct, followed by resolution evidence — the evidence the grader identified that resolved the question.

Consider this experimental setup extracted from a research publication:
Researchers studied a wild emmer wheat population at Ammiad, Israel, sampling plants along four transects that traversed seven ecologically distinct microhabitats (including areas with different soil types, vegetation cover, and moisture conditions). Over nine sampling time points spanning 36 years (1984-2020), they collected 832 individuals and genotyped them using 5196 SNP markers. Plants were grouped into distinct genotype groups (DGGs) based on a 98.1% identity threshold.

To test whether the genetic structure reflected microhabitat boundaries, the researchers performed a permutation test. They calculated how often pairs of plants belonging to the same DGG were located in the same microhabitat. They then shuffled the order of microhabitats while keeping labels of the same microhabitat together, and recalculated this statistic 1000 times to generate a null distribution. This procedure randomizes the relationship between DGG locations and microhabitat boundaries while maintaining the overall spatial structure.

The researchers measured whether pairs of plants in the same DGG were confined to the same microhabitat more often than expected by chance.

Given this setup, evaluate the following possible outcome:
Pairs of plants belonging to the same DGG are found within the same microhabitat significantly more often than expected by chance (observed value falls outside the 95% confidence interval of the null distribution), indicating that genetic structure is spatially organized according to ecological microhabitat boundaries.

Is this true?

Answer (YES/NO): YES